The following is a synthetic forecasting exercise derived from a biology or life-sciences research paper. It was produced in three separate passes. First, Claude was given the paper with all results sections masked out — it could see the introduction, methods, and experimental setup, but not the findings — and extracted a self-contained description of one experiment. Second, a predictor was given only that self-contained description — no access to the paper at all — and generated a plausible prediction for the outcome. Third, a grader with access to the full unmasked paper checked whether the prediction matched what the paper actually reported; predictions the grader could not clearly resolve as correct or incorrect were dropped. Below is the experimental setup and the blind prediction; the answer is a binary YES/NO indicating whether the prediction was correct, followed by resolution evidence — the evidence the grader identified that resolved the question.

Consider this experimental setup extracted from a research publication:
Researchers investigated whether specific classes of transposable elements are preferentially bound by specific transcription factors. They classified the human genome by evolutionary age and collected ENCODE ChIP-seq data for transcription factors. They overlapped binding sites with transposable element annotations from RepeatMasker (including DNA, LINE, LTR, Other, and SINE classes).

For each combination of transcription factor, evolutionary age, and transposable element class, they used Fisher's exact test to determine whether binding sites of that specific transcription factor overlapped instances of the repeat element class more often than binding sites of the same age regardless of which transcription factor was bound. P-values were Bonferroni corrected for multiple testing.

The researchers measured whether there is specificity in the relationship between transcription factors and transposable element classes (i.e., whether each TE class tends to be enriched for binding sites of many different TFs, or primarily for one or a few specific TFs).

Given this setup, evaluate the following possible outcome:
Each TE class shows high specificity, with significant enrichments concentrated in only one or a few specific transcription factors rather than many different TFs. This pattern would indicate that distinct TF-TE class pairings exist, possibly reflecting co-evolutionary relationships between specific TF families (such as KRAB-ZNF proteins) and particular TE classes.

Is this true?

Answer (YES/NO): YES